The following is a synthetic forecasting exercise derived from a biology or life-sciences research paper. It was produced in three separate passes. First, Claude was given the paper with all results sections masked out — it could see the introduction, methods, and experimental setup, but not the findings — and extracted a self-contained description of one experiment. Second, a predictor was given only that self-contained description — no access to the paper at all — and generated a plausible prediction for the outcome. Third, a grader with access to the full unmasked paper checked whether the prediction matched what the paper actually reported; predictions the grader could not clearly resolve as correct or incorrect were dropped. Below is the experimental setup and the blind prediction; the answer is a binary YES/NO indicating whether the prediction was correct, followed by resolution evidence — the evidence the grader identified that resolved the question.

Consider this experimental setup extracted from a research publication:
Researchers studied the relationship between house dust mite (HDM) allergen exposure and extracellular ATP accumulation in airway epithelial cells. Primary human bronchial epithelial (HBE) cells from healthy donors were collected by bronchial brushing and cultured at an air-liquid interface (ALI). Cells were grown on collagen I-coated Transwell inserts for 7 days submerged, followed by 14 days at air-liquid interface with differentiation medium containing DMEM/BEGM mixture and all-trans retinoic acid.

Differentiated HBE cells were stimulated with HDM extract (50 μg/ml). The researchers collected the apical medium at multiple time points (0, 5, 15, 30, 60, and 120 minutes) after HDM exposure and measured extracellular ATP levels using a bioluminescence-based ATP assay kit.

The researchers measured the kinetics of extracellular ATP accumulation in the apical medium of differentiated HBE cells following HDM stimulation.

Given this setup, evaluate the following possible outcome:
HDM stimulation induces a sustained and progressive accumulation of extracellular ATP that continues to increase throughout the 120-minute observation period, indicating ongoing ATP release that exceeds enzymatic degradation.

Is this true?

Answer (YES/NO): NO